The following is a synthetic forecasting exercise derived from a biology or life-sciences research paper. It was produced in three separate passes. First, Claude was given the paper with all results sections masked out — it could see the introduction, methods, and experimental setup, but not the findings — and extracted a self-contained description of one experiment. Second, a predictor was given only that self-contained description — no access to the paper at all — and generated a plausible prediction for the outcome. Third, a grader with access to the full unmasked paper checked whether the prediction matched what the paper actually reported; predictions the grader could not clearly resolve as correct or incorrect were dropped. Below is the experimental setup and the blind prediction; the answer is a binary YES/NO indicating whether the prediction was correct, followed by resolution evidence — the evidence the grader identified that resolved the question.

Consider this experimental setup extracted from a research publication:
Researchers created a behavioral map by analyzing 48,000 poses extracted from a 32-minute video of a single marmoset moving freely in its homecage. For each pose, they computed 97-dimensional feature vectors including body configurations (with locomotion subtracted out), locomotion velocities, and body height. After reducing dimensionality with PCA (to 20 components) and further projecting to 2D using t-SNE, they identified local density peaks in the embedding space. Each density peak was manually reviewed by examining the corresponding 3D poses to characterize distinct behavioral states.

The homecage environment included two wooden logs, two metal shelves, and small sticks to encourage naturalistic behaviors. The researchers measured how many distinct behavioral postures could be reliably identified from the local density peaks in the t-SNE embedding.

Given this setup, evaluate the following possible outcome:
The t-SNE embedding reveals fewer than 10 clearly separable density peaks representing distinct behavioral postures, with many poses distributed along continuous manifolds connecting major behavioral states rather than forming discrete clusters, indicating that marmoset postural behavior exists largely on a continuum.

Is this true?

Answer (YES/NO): NO